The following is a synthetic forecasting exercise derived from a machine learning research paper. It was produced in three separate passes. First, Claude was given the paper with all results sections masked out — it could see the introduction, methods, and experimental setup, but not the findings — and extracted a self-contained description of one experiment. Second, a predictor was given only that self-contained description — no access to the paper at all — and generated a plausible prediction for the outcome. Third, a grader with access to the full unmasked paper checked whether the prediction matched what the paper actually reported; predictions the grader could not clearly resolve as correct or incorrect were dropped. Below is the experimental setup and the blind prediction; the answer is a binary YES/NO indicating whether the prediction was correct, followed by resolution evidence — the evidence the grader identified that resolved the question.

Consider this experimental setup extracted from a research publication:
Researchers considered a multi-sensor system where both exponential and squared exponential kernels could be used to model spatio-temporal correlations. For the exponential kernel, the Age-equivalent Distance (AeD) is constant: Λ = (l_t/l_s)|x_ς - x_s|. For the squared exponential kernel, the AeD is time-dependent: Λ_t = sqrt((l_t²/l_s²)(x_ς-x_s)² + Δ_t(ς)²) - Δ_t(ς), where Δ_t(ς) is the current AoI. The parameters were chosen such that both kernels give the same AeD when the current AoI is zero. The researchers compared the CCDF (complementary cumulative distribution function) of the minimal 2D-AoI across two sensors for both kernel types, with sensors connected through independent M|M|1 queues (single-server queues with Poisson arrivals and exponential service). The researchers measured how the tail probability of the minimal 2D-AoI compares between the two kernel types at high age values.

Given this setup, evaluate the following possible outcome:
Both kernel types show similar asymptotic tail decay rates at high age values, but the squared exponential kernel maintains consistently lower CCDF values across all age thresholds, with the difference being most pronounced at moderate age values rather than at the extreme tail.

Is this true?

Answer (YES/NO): NO